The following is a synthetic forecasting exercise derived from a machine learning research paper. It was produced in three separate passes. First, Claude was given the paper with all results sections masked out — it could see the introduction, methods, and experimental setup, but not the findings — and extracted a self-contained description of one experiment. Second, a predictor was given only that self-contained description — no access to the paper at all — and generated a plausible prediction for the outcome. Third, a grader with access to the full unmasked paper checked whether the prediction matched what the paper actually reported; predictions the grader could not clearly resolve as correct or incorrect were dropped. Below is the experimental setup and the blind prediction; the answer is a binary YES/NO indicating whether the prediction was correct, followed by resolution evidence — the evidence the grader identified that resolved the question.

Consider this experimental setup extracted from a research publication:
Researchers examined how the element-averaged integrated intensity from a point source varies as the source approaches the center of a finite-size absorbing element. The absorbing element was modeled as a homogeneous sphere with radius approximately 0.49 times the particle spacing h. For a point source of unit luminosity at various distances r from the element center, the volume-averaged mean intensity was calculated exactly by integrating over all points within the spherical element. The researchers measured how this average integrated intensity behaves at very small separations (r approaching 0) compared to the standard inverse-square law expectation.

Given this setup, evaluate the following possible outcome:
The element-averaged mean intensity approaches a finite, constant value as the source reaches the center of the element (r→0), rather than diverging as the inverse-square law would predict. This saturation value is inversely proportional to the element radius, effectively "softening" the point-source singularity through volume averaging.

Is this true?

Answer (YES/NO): NO